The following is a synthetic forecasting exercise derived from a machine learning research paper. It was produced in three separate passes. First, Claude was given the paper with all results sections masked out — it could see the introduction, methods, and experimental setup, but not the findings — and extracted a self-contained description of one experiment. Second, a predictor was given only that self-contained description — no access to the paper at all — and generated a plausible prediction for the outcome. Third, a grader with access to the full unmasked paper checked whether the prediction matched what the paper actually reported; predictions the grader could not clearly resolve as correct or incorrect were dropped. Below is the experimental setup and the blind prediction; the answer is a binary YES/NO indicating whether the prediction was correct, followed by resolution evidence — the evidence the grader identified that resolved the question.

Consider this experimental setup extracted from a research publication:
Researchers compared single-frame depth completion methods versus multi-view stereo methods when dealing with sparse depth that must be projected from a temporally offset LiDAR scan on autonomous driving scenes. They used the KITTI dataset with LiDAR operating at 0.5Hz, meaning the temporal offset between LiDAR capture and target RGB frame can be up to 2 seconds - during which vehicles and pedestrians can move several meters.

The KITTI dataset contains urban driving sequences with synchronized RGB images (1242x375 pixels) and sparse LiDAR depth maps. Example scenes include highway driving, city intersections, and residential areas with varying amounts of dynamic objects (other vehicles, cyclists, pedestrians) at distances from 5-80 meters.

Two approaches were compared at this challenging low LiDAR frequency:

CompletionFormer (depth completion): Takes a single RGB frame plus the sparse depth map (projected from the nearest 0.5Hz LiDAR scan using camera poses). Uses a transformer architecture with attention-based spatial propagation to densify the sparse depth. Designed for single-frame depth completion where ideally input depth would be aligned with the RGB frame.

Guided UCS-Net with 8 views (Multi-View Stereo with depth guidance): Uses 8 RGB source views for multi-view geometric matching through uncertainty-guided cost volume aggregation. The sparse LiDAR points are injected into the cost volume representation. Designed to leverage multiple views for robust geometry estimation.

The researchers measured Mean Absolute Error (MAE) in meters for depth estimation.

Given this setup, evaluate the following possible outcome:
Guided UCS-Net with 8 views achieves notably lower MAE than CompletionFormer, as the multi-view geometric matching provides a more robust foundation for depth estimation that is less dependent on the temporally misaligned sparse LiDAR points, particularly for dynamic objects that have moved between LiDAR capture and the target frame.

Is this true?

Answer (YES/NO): NO